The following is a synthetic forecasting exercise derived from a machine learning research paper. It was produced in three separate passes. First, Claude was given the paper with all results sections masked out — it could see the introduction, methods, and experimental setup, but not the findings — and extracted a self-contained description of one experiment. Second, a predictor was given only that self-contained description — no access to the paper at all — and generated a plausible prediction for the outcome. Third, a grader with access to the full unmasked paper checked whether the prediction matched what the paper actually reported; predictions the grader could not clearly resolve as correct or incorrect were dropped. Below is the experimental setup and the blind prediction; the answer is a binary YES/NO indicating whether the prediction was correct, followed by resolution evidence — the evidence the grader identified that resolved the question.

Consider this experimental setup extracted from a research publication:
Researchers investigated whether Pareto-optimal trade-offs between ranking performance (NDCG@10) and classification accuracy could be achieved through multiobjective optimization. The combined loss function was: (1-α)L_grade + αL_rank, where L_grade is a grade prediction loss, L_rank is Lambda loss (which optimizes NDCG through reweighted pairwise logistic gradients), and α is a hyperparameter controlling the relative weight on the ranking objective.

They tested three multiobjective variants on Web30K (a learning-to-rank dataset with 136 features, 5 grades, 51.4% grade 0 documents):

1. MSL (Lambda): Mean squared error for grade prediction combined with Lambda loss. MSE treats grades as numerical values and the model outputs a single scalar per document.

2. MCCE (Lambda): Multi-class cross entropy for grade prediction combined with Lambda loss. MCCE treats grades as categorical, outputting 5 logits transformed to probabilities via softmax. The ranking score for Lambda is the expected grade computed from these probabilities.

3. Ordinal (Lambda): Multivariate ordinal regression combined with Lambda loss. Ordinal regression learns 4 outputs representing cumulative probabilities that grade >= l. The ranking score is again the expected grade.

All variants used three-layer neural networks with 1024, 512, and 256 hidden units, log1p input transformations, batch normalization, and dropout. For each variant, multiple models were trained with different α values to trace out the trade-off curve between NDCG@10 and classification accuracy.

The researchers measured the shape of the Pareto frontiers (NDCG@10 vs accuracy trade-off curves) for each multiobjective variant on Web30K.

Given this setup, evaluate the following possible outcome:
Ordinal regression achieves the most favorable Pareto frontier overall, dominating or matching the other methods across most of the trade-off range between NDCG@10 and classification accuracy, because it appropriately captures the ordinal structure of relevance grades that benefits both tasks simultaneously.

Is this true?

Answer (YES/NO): NO